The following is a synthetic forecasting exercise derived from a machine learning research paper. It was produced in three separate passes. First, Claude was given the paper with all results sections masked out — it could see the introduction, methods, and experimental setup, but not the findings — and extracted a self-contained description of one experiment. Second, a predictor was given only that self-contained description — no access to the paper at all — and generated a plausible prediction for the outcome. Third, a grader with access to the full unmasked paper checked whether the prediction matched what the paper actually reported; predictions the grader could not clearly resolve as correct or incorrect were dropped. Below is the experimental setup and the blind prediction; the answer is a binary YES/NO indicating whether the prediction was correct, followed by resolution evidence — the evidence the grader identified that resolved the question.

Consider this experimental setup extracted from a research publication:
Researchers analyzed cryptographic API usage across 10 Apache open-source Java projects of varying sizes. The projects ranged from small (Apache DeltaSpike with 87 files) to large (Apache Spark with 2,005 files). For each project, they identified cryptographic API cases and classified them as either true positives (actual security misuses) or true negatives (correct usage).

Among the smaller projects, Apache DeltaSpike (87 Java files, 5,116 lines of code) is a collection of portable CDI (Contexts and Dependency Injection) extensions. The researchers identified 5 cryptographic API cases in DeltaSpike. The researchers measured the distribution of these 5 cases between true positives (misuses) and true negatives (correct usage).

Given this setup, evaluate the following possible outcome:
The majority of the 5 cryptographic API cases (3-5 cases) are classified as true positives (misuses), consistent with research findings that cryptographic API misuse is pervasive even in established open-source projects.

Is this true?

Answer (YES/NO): NO